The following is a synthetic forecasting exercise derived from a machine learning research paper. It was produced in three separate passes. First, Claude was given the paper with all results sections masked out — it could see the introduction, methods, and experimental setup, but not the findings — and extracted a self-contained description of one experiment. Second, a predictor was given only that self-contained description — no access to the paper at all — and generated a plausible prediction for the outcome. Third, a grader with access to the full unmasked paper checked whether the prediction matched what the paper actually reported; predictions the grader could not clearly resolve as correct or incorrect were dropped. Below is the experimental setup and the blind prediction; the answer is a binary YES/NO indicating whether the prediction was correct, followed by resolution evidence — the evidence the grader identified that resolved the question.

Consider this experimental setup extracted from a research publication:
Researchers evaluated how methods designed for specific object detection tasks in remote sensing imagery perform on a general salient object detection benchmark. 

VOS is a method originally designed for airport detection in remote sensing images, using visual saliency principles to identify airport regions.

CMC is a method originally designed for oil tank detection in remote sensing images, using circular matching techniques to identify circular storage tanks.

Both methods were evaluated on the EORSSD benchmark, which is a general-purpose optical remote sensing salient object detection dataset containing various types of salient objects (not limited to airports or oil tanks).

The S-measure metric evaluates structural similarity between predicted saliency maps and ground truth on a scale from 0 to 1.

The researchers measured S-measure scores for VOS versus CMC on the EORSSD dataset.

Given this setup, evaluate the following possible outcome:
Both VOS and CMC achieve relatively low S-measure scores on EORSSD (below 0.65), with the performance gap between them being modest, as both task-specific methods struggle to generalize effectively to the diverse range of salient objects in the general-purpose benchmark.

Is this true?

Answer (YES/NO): YES